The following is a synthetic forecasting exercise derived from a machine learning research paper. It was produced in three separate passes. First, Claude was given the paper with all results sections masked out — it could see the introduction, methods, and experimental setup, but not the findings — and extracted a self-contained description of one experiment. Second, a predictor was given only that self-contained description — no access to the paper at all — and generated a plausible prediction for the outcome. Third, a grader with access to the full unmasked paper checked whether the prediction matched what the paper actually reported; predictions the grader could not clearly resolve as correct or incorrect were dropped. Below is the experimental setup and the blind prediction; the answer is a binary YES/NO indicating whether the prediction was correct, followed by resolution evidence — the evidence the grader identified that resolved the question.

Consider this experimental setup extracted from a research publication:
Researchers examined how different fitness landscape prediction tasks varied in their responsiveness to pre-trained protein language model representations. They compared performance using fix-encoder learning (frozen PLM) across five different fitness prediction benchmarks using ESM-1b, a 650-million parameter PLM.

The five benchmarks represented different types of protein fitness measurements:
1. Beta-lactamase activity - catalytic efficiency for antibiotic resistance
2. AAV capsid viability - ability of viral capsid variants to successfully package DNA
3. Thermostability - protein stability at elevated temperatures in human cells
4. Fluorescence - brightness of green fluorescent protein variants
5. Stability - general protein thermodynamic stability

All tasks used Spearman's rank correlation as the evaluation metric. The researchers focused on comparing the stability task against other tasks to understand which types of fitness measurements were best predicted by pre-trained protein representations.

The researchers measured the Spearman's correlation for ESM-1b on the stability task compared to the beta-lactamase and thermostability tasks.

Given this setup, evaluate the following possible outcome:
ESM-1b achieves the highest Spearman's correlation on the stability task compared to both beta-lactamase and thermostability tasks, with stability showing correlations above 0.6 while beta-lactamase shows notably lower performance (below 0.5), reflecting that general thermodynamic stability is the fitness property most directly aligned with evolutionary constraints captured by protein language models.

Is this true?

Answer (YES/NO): NO